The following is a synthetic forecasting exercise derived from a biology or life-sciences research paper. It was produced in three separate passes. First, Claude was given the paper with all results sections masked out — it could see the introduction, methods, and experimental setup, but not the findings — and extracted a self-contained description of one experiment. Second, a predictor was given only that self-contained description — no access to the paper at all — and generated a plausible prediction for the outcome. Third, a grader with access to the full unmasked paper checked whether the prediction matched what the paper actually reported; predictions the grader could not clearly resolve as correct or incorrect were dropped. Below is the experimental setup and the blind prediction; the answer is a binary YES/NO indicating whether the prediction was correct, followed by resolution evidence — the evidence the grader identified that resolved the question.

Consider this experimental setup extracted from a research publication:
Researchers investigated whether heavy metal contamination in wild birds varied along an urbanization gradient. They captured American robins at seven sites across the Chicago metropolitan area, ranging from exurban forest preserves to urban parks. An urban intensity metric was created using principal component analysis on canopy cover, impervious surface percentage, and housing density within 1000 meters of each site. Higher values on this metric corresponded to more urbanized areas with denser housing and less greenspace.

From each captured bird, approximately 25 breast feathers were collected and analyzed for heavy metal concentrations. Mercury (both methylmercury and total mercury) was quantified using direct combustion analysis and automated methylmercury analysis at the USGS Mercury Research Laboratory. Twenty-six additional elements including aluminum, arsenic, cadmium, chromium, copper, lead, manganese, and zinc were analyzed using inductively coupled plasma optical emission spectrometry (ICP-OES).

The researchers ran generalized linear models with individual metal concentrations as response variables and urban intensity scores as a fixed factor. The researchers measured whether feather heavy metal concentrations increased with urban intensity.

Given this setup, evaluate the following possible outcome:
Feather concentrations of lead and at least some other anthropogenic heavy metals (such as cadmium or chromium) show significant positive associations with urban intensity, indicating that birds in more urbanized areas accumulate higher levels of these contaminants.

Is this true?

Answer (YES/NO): NO